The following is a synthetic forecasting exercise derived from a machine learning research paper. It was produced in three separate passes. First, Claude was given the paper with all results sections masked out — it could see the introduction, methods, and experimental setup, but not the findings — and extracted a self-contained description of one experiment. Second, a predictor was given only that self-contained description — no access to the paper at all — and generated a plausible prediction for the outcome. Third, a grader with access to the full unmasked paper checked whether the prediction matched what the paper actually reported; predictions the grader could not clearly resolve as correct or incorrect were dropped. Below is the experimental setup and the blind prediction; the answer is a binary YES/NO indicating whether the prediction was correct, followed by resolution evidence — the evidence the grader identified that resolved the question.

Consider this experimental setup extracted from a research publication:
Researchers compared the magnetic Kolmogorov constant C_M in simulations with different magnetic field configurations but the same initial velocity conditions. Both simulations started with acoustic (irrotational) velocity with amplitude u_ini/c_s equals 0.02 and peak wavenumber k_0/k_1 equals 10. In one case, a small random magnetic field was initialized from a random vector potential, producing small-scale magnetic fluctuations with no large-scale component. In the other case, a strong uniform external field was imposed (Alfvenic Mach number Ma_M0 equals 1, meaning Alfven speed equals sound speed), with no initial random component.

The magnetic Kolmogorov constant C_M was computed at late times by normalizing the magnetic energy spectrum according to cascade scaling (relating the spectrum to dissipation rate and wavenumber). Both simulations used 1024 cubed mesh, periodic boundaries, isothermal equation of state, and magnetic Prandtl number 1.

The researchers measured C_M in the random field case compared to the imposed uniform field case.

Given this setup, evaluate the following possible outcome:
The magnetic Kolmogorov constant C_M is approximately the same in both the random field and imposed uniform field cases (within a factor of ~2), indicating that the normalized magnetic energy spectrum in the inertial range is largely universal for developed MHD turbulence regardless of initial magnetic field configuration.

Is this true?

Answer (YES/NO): YES